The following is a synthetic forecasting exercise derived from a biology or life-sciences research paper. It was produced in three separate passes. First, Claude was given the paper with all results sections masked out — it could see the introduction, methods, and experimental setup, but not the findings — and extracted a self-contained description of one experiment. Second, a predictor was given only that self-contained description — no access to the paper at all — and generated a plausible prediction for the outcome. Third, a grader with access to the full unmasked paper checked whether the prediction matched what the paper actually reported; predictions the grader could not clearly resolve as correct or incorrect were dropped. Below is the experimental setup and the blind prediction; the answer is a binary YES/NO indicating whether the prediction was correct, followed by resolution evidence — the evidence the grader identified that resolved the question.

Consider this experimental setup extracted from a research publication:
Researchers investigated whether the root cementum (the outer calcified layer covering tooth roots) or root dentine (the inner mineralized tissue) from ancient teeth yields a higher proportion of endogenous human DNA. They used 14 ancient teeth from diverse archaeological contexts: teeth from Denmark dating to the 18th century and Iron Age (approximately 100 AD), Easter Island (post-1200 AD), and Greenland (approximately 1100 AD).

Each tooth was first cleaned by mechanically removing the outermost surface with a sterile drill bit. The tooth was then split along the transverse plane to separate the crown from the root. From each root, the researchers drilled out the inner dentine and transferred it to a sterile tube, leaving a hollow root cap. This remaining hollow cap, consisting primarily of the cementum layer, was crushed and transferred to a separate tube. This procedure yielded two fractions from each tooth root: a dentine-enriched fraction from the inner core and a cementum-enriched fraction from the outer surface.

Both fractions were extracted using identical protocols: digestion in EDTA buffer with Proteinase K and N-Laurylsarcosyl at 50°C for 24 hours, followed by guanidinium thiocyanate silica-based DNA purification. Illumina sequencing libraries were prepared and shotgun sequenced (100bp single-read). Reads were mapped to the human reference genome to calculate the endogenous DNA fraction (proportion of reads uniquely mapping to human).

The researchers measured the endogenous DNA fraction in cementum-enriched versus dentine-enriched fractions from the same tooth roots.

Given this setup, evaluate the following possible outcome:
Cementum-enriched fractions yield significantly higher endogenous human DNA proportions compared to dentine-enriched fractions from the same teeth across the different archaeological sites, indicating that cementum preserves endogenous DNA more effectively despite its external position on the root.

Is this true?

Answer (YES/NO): YES